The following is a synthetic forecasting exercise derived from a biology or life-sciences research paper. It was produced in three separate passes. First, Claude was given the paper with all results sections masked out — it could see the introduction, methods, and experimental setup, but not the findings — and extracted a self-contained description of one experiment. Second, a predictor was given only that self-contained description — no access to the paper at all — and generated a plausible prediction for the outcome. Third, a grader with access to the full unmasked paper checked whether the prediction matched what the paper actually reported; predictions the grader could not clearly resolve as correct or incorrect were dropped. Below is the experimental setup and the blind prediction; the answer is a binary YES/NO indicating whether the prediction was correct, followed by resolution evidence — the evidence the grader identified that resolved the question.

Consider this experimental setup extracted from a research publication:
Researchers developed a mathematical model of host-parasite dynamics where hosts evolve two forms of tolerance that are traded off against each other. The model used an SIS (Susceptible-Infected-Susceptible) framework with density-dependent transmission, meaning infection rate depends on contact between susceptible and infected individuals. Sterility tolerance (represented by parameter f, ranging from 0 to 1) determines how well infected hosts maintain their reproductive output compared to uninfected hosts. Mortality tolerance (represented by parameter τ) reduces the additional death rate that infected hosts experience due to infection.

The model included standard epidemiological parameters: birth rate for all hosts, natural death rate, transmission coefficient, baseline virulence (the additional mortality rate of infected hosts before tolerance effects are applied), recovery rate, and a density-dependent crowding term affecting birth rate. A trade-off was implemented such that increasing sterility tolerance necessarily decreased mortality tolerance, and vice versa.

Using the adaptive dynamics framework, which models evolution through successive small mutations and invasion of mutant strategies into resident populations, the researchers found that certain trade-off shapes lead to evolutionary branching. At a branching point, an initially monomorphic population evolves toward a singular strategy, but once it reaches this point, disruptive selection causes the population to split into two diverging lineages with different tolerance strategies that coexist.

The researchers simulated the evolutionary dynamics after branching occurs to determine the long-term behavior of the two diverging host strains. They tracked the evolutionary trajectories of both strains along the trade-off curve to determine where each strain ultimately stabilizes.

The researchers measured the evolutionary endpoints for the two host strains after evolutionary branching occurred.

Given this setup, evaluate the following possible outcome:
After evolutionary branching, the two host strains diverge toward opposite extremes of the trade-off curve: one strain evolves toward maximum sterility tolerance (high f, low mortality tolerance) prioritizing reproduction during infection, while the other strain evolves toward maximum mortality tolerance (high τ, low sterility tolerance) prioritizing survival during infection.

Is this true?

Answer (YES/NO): YES